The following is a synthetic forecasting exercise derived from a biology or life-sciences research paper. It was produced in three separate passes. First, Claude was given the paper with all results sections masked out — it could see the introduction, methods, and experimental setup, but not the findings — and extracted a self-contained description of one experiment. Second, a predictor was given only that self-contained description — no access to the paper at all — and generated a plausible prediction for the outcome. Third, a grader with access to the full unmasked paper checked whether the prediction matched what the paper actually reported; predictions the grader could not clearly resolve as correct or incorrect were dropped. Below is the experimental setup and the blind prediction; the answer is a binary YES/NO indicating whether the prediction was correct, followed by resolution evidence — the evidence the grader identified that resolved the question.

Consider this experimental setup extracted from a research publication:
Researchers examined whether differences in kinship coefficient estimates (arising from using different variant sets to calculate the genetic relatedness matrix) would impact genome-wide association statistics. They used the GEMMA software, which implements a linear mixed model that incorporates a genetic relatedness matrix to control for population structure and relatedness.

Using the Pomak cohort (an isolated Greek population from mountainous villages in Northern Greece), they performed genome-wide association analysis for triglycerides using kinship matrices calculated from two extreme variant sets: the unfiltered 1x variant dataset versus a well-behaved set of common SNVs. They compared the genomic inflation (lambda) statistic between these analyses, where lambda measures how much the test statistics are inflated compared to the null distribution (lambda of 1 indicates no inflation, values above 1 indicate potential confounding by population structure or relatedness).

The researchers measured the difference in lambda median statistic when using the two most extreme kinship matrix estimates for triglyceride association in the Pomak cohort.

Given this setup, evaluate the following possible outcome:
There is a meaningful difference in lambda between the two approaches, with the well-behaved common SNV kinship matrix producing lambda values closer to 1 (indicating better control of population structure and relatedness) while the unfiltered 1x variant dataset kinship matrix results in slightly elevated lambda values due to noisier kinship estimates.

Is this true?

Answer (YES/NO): NO